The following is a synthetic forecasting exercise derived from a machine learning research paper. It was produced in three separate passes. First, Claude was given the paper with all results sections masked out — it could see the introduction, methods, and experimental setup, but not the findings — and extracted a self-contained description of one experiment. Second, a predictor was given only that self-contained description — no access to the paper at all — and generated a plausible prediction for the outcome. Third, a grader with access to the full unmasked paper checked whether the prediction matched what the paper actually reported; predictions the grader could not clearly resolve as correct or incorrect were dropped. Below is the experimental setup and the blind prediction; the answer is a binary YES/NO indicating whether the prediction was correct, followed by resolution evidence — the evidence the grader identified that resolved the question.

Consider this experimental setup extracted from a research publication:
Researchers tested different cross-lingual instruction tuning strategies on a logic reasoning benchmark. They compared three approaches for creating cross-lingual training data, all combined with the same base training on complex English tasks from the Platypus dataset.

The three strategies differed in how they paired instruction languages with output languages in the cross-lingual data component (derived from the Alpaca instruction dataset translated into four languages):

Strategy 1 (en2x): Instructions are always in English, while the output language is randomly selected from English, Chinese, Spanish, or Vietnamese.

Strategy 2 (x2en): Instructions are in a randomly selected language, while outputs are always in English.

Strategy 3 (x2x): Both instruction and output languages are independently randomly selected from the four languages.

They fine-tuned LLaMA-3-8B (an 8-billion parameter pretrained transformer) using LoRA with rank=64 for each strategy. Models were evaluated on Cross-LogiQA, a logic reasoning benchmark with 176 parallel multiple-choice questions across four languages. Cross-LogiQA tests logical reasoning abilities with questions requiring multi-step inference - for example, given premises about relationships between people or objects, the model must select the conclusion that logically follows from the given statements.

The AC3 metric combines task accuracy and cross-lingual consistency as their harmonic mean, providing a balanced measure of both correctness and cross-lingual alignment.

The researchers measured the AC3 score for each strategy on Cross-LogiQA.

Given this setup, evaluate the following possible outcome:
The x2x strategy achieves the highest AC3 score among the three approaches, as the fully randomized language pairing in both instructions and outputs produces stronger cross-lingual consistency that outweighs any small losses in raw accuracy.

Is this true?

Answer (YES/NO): YES